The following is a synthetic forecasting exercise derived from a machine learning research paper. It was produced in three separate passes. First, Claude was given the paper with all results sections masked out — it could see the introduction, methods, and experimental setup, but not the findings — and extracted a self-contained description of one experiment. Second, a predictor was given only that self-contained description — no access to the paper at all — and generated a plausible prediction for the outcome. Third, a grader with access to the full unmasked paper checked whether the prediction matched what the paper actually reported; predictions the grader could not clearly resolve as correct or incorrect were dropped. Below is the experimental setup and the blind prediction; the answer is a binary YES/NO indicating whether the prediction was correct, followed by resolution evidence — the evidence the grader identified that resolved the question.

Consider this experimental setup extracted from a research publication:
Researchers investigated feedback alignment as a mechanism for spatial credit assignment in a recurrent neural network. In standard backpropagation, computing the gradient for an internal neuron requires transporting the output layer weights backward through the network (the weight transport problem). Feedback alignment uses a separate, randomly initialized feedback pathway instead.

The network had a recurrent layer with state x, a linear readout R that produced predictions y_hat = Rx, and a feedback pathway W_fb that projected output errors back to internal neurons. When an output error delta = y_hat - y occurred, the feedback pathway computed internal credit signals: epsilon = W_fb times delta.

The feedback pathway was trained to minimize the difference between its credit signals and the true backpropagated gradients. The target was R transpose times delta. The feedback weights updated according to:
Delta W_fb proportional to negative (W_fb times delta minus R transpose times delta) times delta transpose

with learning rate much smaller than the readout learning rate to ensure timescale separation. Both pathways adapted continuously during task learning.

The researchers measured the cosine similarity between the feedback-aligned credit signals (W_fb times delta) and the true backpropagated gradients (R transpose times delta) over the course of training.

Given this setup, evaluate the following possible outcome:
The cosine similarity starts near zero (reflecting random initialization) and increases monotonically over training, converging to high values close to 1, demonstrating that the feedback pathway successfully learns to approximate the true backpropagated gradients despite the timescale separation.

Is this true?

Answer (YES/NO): YES